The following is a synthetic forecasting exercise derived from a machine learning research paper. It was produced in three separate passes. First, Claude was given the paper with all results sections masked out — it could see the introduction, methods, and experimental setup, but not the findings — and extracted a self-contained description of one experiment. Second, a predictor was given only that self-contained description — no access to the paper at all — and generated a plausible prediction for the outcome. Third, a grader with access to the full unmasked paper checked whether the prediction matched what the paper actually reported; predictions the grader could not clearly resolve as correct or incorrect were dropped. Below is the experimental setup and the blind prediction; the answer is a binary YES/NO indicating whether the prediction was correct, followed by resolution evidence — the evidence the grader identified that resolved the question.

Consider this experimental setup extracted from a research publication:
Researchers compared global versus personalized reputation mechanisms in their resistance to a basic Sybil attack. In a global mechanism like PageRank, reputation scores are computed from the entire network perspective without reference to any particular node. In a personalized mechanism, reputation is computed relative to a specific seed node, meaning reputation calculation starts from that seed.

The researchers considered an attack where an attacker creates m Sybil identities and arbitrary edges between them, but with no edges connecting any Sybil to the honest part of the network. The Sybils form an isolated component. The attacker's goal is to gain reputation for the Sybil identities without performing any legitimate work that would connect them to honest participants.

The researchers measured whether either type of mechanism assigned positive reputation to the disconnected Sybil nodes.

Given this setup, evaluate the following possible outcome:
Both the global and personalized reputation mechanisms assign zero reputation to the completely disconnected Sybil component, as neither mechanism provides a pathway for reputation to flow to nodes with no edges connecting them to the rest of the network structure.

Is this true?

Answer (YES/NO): NO